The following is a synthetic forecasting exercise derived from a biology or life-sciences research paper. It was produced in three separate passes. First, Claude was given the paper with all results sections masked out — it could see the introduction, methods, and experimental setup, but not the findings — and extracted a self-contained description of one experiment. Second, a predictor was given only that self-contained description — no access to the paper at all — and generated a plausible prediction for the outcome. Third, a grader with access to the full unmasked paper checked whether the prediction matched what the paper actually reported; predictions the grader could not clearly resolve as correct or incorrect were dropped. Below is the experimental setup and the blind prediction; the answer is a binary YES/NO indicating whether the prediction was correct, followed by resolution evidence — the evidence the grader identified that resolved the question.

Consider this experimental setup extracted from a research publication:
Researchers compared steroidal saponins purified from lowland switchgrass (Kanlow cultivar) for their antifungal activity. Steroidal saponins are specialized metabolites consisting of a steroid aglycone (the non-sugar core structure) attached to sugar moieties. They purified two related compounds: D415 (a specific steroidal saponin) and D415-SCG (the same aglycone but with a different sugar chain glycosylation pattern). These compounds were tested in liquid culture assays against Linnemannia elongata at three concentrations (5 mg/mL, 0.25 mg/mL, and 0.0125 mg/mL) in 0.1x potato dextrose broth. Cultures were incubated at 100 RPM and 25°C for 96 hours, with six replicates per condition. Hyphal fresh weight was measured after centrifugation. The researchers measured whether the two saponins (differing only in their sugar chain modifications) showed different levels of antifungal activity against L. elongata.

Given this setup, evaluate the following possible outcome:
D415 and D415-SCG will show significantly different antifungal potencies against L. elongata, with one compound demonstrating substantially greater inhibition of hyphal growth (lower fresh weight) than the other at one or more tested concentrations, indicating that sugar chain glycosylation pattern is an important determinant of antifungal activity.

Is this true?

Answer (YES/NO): YES